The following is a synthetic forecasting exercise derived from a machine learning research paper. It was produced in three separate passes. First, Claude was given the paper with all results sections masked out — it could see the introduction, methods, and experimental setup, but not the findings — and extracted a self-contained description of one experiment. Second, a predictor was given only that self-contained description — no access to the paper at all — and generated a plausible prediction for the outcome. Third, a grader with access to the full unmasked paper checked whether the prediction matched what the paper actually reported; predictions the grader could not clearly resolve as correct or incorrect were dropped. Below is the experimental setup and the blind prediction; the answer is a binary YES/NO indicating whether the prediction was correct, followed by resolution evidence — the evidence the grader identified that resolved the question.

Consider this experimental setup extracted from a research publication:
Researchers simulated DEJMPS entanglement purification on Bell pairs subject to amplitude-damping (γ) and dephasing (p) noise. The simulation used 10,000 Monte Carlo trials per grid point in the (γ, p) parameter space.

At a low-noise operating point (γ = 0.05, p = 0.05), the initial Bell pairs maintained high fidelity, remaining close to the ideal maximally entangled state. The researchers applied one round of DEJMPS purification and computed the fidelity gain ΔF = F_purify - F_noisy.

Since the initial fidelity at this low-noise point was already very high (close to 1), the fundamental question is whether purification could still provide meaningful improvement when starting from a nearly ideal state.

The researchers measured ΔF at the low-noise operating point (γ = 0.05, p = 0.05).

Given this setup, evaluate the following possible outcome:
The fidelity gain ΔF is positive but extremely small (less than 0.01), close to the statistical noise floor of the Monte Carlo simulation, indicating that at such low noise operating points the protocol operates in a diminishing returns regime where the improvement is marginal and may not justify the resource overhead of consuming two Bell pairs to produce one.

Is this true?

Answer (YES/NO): NO